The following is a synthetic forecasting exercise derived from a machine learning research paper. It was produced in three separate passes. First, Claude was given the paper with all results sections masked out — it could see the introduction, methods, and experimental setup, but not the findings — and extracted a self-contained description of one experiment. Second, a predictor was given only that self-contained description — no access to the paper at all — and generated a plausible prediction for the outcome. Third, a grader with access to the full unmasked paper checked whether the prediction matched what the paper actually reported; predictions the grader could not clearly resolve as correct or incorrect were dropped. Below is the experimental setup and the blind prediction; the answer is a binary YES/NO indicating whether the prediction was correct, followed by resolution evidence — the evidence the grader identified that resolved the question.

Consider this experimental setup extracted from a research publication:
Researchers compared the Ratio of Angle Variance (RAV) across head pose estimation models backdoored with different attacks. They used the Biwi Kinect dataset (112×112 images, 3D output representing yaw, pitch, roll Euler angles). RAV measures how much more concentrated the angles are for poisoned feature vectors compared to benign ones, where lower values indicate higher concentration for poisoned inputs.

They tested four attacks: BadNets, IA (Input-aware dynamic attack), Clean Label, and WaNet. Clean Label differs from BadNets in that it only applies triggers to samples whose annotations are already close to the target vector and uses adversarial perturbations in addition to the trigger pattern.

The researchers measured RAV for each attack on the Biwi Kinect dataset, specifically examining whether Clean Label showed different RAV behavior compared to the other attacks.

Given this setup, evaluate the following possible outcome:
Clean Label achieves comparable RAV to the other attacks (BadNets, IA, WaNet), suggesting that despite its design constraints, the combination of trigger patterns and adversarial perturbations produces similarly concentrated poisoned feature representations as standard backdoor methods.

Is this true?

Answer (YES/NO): NO